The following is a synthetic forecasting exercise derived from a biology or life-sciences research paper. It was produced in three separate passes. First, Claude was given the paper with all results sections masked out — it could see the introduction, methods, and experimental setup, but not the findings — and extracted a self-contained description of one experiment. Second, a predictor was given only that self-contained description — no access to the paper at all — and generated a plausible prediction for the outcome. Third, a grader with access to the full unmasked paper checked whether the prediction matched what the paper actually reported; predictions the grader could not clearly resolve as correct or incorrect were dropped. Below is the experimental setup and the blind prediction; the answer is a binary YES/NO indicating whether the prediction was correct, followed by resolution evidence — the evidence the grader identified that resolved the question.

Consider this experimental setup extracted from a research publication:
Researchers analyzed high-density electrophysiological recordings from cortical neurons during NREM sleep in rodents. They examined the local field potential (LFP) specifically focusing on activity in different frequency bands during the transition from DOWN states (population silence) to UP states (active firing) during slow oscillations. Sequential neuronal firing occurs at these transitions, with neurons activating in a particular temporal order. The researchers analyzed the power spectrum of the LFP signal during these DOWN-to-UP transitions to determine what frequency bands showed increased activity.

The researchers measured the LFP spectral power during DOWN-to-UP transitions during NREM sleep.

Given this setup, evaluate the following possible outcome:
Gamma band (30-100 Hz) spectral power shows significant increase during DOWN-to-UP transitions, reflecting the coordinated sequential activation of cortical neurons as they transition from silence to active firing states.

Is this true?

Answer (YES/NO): YES